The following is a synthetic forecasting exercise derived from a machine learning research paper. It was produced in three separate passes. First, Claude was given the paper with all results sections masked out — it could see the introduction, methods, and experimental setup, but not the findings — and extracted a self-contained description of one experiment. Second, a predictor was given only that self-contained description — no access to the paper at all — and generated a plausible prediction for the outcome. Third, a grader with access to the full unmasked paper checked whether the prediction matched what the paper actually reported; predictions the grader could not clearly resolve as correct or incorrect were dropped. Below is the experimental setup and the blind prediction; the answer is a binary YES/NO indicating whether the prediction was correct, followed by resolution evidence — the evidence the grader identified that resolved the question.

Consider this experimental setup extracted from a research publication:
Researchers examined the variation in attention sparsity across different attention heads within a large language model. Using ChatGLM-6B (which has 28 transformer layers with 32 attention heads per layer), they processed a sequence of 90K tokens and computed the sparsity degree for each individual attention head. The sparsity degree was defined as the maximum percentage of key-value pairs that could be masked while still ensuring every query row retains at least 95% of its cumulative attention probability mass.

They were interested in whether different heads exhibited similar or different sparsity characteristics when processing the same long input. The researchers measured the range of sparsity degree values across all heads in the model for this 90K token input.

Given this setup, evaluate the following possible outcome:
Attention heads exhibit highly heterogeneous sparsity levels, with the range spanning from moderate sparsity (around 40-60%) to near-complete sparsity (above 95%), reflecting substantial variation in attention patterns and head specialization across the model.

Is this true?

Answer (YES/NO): NO